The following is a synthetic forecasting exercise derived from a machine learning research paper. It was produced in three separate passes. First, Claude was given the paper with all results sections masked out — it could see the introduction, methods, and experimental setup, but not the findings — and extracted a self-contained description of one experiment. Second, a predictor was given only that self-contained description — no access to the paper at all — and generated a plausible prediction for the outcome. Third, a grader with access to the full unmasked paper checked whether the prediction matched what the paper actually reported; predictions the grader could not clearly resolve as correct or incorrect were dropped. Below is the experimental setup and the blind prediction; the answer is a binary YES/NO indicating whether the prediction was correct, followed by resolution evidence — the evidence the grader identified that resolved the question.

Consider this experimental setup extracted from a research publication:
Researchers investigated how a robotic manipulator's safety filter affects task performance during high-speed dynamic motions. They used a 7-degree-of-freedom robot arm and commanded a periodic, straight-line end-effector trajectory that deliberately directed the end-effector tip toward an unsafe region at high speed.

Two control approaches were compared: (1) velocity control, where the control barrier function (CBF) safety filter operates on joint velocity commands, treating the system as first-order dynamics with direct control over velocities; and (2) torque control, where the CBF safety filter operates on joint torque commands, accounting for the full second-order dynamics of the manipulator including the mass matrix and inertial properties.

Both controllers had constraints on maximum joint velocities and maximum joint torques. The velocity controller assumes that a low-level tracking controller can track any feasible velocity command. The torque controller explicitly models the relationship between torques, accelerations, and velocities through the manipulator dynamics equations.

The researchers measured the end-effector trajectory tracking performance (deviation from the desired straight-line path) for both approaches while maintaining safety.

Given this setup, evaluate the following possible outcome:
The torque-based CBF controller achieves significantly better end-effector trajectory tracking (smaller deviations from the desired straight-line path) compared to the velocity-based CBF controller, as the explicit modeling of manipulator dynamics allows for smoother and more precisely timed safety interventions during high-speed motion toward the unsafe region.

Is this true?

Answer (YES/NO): YES